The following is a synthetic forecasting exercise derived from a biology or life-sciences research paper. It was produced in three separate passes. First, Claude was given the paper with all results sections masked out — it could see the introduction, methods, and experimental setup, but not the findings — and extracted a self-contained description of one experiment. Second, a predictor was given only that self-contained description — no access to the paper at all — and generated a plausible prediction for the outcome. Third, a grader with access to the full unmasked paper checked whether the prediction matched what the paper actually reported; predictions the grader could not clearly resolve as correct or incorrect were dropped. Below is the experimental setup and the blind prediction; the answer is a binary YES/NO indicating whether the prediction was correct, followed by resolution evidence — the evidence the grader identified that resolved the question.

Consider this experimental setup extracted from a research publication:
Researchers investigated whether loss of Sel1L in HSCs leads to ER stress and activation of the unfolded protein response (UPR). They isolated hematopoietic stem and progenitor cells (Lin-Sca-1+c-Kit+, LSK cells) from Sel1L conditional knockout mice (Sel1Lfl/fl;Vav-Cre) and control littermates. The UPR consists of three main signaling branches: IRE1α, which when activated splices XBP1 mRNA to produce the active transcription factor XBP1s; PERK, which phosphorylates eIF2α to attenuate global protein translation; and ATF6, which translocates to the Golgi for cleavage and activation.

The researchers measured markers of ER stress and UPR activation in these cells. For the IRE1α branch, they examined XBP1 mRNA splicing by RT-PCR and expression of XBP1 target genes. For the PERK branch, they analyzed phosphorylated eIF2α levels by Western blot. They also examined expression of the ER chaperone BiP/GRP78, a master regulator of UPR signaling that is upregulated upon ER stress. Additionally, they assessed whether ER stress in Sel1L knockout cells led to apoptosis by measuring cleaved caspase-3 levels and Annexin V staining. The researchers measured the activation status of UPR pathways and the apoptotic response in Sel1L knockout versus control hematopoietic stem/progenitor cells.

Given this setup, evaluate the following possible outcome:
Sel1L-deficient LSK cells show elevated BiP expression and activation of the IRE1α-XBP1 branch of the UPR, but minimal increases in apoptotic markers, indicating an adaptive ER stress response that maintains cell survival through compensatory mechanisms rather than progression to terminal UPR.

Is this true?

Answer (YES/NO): YES